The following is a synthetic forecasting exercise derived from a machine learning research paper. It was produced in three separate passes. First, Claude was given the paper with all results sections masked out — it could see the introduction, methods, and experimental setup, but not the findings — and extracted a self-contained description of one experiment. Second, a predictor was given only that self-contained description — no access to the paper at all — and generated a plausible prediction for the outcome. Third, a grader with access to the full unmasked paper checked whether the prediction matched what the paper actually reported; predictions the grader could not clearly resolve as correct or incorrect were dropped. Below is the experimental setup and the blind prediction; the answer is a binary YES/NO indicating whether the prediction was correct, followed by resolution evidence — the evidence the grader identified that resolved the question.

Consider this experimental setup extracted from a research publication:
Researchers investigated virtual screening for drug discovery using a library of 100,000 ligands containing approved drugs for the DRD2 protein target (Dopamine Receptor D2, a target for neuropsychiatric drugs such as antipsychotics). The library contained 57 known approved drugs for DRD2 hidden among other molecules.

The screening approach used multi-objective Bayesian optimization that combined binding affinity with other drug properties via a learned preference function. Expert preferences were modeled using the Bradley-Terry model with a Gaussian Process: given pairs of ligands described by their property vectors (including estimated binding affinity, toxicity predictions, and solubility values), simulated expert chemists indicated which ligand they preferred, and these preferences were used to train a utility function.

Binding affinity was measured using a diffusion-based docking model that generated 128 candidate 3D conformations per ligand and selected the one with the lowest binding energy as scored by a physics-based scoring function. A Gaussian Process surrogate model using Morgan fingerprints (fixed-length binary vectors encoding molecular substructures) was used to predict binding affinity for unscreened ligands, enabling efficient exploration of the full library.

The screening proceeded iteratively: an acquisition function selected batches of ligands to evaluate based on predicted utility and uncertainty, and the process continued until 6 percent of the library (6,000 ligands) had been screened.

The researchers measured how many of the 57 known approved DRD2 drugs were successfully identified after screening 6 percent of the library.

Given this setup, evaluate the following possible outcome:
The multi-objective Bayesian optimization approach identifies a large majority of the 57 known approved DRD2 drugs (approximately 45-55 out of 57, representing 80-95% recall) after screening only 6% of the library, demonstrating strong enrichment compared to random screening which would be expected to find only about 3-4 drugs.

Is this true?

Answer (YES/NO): NO